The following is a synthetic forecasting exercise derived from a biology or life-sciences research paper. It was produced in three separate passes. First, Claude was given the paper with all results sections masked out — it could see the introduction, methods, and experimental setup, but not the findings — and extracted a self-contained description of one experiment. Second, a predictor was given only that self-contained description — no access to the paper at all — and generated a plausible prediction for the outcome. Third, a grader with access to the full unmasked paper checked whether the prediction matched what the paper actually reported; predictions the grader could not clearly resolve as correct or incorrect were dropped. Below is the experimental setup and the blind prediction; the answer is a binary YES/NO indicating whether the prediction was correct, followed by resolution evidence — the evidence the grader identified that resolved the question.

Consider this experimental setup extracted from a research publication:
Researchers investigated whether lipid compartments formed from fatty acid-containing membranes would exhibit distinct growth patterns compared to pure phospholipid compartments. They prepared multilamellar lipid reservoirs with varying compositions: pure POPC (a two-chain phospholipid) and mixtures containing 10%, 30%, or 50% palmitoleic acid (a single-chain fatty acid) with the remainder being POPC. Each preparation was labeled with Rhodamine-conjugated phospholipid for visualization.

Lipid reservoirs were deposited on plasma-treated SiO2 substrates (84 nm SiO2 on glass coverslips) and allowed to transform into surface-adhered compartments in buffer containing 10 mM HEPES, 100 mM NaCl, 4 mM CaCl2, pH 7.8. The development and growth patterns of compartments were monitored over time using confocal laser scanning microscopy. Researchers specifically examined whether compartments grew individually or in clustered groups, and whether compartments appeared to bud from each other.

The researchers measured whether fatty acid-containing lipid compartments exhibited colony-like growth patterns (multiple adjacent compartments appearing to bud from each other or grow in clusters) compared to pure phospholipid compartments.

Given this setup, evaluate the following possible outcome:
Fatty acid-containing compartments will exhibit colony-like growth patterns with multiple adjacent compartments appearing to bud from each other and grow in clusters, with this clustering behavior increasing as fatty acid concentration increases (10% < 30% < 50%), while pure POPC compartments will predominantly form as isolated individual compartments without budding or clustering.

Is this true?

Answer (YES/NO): NO